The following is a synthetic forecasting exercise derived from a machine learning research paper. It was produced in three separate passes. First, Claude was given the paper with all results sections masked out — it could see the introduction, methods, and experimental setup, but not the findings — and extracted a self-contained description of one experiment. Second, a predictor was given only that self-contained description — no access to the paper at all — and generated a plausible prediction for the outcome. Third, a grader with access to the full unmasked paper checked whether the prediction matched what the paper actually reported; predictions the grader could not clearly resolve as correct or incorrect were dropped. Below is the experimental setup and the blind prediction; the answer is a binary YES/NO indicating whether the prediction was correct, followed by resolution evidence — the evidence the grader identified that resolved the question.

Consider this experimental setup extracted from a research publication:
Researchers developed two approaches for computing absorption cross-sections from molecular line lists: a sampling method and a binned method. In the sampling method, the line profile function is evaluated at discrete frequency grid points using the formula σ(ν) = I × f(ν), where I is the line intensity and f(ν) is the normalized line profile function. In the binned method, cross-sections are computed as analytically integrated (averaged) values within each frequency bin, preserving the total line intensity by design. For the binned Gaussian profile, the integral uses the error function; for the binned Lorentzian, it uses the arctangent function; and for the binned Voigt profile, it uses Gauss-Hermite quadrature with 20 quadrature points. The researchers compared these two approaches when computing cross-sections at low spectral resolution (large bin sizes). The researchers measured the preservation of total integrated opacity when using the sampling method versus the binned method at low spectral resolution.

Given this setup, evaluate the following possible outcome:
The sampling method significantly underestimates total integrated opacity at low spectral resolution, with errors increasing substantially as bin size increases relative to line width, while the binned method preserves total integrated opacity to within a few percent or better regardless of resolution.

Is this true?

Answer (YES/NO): YES